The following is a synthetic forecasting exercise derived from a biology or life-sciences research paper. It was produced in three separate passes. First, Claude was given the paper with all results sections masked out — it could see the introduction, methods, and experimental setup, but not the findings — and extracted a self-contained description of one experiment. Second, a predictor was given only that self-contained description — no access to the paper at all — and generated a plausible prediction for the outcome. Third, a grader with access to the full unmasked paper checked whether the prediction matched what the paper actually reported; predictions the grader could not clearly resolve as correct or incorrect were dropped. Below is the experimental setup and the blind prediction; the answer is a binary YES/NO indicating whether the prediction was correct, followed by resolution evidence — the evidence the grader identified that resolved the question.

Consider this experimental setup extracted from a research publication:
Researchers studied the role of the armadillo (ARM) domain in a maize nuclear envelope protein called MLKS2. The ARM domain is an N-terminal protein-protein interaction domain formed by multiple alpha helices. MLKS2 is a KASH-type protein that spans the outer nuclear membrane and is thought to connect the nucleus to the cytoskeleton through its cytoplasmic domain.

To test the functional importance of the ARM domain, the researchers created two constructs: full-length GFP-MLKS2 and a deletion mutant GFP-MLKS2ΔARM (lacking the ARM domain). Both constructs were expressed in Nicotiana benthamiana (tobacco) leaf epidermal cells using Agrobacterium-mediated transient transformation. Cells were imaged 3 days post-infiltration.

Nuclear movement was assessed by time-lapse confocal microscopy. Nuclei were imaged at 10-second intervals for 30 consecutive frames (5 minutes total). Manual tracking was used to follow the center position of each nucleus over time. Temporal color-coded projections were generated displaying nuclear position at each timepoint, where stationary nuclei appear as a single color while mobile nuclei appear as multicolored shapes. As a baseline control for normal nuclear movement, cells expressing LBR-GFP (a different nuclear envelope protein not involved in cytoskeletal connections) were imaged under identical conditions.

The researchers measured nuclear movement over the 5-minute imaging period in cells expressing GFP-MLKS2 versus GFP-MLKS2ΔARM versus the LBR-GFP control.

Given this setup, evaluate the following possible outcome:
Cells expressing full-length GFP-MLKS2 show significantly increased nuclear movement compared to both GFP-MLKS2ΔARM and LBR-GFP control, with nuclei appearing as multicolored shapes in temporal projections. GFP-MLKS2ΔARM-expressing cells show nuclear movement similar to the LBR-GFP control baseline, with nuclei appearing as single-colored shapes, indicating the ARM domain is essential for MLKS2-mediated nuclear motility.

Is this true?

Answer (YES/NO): NO